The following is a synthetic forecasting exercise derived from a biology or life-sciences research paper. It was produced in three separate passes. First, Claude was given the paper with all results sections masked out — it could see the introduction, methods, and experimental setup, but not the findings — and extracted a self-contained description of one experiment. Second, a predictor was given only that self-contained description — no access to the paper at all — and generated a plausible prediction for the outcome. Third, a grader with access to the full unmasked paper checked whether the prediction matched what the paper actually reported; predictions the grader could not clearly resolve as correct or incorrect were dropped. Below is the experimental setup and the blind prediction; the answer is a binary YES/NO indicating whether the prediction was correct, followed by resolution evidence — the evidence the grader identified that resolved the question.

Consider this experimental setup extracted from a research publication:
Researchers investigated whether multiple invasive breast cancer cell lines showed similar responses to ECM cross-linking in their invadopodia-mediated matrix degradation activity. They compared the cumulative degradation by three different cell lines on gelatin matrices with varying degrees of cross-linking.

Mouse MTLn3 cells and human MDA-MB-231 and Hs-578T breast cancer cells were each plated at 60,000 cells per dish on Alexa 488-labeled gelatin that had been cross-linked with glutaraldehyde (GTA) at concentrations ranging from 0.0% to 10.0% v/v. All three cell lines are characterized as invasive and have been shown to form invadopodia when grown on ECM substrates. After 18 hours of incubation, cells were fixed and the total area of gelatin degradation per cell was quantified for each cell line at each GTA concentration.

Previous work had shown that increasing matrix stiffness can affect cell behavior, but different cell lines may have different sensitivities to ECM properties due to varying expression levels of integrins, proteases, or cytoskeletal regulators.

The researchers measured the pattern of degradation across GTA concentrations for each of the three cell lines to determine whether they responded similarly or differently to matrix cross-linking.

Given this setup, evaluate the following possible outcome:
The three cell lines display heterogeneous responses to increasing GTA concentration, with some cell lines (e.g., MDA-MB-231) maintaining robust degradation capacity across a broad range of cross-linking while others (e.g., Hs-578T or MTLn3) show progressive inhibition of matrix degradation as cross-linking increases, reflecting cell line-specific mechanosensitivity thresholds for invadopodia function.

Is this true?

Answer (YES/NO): NO